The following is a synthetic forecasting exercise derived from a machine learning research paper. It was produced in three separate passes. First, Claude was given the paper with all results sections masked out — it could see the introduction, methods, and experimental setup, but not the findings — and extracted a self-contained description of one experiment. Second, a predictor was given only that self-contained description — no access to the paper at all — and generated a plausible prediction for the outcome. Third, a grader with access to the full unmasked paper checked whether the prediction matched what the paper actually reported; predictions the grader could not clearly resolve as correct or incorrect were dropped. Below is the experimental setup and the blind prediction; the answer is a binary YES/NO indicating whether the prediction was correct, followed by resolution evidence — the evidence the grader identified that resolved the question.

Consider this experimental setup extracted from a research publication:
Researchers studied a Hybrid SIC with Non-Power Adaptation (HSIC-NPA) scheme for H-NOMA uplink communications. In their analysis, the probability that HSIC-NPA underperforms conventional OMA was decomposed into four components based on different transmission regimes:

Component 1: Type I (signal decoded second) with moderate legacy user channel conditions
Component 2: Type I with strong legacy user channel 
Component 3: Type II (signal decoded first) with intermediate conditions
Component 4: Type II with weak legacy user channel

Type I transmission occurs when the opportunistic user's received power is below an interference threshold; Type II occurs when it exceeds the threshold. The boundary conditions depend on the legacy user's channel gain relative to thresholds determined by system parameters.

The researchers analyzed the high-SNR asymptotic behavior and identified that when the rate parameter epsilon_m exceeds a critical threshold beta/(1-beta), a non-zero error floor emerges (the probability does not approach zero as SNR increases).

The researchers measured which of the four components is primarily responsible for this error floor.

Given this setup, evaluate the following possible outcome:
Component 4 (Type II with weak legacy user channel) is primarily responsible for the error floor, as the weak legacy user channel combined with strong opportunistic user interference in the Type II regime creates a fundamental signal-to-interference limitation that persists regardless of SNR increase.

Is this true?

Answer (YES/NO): NO